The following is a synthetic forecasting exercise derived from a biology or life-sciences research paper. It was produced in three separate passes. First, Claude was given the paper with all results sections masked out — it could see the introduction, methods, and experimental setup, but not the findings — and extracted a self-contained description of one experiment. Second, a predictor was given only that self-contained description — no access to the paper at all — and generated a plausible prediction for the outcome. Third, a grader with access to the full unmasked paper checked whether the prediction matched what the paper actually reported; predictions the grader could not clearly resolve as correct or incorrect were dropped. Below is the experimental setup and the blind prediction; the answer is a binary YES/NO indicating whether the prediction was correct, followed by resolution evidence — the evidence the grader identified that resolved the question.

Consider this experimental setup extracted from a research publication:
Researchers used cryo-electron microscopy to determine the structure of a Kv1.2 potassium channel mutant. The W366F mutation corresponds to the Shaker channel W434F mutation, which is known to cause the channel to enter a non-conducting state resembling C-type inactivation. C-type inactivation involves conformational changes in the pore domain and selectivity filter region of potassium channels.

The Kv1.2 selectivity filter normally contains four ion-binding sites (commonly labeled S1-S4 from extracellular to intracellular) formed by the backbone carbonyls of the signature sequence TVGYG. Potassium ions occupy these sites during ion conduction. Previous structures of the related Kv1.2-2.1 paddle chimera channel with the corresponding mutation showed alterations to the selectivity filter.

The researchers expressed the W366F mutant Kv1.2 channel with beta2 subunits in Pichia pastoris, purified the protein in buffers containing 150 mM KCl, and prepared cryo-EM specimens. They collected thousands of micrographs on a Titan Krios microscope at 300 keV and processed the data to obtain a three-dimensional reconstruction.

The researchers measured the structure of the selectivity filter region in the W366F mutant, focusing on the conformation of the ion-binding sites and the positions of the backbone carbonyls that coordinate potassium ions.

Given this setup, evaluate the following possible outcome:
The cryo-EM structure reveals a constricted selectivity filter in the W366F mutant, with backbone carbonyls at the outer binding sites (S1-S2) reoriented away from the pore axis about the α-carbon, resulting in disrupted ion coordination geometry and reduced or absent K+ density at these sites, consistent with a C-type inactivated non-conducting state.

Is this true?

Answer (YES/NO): NO